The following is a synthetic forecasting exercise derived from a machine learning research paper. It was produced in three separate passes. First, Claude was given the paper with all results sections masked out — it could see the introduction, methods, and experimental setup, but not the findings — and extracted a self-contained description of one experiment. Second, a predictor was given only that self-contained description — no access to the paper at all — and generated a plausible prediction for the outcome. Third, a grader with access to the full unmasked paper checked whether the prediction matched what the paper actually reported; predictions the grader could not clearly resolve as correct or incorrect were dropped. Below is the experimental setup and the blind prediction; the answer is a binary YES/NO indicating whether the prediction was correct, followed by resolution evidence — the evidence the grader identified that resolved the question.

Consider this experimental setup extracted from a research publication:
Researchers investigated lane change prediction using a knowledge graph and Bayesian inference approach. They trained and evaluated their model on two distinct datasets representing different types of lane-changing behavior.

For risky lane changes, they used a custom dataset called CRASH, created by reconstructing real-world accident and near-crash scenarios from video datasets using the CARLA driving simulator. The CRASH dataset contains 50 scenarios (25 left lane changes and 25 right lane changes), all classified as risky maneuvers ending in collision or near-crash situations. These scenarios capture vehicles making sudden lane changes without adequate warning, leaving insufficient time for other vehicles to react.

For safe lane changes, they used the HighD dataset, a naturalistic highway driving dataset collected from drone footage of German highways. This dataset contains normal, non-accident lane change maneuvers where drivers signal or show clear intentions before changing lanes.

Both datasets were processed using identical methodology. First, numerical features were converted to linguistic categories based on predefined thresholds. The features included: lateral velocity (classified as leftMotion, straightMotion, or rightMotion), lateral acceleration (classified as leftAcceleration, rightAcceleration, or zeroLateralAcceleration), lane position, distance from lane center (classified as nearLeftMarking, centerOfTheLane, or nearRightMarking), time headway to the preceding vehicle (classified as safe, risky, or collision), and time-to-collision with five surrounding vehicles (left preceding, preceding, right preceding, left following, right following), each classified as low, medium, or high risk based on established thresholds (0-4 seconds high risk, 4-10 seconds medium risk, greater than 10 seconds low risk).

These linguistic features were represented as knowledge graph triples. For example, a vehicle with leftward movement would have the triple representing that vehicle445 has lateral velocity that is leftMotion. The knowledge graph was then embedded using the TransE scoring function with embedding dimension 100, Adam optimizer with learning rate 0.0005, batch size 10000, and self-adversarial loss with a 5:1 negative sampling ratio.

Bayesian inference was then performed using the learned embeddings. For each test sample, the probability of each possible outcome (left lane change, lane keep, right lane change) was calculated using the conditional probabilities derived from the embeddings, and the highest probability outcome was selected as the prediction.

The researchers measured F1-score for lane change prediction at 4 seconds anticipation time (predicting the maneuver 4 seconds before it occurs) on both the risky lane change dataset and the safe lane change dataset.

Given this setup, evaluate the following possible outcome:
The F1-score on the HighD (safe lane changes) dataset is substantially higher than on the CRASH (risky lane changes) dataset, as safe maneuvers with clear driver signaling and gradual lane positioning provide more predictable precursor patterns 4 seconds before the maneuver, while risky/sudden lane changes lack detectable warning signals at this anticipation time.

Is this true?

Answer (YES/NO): NO